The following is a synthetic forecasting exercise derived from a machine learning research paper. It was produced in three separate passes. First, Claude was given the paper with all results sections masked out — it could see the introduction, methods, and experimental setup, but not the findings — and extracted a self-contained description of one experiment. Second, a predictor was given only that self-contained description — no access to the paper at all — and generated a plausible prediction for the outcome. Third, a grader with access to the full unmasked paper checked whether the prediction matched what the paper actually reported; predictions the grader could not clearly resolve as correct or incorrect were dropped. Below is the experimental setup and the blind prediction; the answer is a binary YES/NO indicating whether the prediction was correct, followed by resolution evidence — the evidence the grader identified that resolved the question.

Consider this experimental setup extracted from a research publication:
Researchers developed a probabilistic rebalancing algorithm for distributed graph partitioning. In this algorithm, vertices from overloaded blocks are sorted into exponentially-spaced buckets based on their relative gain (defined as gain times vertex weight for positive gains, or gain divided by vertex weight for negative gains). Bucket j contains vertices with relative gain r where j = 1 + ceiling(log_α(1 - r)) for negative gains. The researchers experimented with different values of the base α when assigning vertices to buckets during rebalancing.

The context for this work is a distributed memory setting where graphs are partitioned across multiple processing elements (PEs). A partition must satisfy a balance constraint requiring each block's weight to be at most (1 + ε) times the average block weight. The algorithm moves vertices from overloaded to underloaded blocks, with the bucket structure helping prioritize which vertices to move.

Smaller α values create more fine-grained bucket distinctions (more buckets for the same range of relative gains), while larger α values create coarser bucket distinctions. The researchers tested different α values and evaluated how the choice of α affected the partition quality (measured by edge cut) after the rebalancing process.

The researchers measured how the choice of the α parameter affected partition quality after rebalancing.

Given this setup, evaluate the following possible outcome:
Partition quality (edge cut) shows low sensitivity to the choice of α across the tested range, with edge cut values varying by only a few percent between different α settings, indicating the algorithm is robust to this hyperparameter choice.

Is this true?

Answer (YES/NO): NO